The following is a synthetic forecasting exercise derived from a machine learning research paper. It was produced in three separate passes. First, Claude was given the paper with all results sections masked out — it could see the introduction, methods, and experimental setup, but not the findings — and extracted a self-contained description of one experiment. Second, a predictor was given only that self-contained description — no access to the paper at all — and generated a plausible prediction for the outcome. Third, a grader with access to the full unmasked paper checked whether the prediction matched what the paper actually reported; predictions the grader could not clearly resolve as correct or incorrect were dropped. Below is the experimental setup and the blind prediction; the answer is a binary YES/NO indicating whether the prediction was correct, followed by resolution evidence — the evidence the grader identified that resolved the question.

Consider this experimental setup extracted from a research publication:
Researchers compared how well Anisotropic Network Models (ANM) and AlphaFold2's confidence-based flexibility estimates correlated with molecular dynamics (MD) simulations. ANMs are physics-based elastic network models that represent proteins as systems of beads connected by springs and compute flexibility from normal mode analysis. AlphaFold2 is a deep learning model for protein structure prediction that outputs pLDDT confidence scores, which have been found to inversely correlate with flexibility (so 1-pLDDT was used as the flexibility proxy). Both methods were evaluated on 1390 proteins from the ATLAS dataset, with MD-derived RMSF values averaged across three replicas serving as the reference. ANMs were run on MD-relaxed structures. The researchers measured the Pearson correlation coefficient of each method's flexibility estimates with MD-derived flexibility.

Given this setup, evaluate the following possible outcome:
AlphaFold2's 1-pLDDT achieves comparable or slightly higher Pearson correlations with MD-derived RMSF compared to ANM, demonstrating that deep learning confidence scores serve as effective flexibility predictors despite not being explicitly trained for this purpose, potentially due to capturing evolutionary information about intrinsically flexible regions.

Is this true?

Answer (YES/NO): NO